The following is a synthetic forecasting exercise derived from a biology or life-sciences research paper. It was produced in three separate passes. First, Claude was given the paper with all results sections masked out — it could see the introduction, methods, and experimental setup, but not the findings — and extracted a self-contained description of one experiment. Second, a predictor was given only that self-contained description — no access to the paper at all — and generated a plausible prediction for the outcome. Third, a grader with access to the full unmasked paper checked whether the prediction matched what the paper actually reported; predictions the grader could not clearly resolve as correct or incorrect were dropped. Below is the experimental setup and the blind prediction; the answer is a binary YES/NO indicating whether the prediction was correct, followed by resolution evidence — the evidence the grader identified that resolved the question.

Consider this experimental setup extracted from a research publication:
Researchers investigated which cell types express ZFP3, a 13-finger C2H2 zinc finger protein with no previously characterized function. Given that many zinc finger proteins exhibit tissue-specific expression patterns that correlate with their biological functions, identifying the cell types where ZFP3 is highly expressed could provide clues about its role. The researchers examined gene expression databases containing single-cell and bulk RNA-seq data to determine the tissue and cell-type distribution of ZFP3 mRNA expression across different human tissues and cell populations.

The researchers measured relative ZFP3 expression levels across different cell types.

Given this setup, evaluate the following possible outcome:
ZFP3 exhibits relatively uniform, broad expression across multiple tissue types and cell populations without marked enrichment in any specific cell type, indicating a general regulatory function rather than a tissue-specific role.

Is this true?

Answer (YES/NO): NO